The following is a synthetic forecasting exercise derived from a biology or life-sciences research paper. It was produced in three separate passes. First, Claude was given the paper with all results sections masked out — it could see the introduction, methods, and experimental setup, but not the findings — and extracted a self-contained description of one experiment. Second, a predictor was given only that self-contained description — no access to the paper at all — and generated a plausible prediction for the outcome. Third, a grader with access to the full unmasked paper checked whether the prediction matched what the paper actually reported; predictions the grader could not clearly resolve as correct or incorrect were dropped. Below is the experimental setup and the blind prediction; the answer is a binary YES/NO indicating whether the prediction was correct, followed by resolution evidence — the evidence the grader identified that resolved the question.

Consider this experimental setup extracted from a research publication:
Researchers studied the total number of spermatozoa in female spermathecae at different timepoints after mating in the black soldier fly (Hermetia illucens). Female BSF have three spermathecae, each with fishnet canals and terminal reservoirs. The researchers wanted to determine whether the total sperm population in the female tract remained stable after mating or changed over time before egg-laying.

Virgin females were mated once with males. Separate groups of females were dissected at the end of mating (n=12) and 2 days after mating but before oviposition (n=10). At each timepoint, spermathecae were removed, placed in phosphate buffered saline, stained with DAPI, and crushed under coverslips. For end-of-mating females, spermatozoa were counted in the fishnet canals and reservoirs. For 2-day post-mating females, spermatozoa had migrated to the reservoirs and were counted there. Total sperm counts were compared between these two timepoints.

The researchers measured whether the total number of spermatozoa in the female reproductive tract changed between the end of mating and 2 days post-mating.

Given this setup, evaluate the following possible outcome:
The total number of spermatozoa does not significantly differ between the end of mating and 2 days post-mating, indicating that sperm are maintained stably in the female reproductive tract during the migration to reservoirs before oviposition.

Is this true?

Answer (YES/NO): NO